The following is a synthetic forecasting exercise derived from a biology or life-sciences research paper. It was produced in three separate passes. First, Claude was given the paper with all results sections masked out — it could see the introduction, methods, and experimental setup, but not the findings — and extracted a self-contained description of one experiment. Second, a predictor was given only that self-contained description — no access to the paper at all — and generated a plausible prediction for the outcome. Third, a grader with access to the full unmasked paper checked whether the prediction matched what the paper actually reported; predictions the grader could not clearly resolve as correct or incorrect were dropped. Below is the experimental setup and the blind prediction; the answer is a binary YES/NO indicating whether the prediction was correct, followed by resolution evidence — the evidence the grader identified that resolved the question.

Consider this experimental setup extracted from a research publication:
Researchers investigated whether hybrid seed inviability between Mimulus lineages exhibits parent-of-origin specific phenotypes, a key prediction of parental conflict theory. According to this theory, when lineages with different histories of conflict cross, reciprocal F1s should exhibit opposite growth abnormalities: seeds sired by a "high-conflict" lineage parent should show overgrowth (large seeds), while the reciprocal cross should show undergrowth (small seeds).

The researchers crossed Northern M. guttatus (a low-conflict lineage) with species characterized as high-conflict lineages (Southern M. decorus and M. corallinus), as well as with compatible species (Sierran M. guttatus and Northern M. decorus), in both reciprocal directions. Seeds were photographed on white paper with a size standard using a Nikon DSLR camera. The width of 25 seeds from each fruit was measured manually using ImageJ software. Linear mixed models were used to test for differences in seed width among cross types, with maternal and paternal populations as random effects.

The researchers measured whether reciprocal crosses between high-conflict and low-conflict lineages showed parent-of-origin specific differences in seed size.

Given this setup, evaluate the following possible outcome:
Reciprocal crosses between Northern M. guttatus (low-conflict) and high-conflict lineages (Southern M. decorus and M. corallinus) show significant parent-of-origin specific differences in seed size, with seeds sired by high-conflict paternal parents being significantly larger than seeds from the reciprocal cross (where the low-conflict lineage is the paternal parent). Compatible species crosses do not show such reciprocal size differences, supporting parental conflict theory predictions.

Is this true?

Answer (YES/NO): YES